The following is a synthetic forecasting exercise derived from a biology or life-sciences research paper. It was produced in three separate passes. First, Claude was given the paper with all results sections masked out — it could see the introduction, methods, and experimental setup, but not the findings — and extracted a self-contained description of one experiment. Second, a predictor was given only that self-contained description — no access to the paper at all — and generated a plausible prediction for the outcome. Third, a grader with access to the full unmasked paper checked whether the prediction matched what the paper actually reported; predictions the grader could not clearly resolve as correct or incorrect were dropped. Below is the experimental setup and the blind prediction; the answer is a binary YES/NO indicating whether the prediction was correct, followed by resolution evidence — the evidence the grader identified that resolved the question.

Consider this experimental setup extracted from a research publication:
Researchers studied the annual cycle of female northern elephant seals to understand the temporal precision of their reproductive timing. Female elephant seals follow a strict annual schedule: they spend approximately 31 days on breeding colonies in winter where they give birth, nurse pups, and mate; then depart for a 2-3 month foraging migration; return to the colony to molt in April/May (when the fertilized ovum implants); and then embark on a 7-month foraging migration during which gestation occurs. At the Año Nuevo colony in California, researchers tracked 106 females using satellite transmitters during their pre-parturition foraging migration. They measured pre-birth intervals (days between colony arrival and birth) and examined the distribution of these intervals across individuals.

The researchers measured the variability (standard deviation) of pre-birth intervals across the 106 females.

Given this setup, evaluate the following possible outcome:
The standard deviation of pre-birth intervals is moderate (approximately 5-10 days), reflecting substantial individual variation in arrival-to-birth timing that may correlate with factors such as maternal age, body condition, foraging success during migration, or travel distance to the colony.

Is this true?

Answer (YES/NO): NO